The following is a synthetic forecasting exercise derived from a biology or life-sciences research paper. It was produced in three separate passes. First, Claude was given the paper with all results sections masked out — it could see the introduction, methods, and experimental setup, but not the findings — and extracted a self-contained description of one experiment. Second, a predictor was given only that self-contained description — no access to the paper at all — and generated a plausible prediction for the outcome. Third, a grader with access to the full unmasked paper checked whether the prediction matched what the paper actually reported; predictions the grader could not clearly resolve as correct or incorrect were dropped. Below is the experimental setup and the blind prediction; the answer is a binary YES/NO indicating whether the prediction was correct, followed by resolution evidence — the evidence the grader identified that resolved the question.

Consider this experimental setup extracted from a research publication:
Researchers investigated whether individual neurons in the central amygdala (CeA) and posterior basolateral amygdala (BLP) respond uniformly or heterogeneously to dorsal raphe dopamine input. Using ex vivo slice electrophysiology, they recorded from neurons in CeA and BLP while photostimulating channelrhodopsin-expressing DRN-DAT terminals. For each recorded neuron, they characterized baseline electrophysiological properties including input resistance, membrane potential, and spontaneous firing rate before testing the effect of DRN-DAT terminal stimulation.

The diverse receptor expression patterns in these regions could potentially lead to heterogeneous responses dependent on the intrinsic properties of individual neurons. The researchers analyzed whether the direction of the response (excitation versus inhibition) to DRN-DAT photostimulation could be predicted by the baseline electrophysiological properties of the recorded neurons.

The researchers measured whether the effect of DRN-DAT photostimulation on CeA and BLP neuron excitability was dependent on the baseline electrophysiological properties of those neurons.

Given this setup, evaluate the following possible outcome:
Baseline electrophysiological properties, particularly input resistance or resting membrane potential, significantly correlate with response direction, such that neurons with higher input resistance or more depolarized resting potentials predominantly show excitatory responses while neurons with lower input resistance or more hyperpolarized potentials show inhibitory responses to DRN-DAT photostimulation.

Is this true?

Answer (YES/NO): NO